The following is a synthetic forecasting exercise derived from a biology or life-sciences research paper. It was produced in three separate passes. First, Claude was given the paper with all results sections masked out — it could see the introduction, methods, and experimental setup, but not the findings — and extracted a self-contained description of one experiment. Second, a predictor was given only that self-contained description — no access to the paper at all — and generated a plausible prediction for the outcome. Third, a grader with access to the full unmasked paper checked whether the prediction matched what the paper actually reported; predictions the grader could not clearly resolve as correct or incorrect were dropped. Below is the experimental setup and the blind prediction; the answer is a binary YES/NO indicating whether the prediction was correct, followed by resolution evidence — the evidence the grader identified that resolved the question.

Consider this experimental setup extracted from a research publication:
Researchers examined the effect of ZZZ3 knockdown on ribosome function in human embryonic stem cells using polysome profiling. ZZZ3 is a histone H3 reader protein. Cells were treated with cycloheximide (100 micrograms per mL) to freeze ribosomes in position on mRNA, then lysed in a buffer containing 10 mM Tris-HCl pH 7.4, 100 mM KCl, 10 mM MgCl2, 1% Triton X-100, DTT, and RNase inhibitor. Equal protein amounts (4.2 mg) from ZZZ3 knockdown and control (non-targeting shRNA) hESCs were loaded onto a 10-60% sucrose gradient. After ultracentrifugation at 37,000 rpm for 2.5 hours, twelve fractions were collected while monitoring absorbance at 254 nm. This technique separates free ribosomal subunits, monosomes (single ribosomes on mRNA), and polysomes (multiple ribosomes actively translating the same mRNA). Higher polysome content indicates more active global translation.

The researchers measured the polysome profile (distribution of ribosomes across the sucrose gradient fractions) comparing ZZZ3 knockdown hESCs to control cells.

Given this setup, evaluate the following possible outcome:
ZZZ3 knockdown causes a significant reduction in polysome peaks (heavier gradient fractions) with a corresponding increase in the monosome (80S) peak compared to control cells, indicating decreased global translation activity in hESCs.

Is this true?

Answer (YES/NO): NO